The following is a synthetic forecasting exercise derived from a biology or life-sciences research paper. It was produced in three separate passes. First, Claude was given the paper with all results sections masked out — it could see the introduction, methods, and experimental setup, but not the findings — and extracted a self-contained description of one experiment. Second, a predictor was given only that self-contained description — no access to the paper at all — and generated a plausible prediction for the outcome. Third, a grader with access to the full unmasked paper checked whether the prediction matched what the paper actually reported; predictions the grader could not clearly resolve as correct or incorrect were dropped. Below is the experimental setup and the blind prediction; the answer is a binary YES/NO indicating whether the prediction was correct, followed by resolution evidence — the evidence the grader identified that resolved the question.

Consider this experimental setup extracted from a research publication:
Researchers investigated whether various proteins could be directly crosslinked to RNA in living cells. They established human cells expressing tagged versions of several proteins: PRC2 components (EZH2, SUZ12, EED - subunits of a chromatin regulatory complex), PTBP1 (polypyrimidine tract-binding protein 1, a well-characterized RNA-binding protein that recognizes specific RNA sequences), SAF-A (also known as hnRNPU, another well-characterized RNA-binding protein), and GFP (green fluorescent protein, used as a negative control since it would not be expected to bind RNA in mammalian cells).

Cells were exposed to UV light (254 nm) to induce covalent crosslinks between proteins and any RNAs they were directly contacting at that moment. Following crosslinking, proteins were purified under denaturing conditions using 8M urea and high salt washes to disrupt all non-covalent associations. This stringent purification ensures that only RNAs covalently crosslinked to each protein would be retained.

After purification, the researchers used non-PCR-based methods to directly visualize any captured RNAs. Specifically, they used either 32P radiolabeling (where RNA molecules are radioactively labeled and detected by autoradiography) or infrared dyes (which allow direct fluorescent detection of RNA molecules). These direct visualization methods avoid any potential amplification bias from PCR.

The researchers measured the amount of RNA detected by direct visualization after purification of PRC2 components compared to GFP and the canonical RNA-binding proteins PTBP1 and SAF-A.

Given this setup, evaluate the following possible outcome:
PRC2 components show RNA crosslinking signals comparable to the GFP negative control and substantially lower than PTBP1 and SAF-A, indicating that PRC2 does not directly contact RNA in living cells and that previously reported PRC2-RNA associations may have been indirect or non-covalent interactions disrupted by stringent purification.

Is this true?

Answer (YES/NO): YES